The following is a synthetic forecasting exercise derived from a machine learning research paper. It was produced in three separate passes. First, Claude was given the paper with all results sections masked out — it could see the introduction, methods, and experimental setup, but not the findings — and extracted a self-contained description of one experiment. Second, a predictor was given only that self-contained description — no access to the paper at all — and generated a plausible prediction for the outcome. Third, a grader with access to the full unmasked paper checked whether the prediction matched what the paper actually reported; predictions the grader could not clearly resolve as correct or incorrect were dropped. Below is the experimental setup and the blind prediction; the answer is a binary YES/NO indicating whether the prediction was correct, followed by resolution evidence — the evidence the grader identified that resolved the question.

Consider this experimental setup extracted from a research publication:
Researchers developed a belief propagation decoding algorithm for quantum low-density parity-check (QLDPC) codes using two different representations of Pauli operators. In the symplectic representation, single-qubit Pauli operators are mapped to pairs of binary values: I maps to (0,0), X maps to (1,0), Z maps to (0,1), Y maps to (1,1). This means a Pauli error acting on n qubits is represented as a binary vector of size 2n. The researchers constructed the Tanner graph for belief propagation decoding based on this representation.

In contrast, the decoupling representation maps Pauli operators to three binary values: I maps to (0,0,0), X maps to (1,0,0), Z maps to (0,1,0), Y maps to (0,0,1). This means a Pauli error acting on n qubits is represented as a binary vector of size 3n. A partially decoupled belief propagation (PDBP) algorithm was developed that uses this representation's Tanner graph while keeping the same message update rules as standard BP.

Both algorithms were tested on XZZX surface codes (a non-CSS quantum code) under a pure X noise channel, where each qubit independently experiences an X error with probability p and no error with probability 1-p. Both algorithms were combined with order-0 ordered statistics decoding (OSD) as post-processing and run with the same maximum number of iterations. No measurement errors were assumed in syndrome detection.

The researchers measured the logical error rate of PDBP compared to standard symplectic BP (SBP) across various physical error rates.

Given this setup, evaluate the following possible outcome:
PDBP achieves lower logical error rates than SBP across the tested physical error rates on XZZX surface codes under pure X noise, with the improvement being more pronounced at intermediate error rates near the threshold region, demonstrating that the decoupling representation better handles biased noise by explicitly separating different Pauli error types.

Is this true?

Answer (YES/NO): NO